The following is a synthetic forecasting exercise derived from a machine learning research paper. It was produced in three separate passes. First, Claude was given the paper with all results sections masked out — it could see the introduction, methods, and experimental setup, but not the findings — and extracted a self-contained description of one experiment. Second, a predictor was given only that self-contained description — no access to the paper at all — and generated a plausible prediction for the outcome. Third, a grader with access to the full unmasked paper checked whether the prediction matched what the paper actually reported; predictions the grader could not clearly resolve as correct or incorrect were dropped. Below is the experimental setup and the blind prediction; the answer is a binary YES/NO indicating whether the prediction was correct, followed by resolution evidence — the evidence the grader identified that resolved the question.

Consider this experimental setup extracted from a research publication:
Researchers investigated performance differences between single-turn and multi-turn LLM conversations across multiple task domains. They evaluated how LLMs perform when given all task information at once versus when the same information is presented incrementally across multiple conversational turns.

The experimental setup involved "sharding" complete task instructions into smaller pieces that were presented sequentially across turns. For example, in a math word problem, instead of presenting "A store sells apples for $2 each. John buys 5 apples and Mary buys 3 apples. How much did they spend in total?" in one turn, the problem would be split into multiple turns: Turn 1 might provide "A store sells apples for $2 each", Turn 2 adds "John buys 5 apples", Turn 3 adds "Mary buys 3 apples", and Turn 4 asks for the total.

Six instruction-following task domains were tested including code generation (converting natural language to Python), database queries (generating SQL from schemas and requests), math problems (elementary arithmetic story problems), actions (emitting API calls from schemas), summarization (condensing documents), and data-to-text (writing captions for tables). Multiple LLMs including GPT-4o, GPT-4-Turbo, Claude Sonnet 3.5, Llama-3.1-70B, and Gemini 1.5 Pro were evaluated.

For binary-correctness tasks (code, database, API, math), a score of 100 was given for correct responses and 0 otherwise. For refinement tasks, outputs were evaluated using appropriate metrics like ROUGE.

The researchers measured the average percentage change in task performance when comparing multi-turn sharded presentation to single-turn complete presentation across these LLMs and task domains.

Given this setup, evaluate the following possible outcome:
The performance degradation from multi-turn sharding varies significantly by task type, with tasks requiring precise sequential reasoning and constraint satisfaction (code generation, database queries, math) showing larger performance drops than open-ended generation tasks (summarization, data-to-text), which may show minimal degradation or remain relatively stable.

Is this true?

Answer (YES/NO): NO